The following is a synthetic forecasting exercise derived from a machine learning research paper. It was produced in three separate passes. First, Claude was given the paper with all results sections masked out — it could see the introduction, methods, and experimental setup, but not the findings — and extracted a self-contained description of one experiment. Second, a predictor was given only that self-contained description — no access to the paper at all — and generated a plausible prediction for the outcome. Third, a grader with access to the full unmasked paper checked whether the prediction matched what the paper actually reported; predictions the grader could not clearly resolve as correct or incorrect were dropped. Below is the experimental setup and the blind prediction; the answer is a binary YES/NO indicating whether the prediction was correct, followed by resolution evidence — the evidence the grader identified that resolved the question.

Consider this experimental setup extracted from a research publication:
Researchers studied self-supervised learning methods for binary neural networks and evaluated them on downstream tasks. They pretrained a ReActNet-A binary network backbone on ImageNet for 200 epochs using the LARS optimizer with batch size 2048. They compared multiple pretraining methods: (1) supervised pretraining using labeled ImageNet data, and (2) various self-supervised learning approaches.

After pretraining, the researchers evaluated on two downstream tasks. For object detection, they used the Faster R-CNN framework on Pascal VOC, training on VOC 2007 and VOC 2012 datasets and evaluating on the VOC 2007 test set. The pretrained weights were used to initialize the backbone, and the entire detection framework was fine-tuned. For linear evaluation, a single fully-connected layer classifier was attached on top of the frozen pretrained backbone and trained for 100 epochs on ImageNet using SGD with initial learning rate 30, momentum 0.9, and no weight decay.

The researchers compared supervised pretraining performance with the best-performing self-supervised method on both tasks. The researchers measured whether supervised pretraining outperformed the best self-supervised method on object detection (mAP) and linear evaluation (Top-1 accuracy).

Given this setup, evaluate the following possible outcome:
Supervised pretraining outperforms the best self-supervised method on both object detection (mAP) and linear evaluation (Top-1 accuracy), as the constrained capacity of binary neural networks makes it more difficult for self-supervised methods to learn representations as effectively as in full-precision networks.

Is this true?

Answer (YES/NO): NO